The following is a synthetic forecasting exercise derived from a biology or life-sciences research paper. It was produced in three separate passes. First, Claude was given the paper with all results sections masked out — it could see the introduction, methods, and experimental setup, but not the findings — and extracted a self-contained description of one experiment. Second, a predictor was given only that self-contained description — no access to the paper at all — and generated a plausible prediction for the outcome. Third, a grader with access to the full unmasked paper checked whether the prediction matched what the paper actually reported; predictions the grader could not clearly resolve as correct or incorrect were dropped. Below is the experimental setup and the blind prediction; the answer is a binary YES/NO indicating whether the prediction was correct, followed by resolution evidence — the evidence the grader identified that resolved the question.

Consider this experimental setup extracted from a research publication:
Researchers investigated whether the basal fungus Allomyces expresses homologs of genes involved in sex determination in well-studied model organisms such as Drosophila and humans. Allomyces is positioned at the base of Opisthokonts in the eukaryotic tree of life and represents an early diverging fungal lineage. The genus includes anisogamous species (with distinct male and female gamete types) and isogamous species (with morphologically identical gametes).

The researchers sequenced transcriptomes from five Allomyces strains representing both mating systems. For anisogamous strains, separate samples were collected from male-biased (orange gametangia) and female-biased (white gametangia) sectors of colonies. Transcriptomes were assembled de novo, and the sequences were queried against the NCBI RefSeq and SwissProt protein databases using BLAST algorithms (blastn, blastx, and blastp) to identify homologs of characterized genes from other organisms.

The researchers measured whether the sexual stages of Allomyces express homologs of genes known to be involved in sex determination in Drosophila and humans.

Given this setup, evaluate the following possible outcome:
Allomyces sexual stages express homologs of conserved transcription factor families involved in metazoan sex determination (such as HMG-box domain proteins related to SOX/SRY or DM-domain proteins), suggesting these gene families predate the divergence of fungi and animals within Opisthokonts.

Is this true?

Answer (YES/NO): NO